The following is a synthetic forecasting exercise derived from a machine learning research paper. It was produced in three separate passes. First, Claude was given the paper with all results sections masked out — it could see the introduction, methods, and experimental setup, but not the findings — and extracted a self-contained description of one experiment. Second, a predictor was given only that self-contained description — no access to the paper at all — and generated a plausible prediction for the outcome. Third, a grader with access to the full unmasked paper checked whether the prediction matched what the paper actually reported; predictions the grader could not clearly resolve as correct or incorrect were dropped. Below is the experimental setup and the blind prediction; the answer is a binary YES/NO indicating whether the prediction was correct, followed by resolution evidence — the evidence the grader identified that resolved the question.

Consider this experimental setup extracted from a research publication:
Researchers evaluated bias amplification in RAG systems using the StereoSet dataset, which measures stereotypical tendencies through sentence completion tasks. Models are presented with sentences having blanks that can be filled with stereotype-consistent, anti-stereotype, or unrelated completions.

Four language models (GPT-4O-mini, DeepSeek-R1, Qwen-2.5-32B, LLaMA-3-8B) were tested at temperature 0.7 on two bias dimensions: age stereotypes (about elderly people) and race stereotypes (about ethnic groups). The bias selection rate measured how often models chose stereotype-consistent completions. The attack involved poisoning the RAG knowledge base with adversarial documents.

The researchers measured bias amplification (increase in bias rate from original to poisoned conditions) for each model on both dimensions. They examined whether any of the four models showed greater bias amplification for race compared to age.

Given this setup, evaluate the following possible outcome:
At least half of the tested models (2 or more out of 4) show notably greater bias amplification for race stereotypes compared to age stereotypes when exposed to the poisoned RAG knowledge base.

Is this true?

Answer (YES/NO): NO